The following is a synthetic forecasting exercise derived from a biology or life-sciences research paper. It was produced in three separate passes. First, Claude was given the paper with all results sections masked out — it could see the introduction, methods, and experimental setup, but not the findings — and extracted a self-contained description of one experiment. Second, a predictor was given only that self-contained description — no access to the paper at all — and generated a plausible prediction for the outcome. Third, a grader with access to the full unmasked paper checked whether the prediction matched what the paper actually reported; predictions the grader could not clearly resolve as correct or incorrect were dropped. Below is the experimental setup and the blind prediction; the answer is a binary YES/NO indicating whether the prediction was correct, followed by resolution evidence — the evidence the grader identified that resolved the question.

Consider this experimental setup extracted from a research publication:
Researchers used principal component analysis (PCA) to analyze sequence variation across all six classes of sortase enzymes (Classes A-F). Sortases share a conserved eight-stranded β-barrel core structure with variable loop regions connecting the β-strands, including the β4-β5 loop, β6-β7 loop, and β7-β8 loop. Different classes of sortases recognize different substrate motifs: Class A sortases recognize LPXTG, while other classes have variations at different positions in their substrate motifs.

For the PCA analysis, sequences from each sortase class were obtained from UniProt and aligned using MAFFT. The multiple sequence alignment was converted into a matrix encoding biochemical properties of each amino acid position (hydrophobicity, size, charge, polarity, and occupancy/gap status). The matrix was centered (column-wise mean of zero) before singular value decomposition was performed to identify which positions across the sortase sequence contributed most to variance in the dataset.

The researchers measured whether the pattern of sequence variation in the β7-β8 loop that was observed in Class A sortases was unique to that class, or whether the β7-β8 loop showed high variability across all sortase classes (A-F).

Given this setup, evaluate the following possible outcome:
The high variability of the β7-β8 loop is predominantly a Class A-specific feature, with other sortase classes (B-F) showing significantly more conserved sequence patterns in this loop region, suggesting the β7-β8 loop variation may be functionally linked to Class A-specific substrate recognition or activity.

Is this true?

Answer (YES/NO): NO